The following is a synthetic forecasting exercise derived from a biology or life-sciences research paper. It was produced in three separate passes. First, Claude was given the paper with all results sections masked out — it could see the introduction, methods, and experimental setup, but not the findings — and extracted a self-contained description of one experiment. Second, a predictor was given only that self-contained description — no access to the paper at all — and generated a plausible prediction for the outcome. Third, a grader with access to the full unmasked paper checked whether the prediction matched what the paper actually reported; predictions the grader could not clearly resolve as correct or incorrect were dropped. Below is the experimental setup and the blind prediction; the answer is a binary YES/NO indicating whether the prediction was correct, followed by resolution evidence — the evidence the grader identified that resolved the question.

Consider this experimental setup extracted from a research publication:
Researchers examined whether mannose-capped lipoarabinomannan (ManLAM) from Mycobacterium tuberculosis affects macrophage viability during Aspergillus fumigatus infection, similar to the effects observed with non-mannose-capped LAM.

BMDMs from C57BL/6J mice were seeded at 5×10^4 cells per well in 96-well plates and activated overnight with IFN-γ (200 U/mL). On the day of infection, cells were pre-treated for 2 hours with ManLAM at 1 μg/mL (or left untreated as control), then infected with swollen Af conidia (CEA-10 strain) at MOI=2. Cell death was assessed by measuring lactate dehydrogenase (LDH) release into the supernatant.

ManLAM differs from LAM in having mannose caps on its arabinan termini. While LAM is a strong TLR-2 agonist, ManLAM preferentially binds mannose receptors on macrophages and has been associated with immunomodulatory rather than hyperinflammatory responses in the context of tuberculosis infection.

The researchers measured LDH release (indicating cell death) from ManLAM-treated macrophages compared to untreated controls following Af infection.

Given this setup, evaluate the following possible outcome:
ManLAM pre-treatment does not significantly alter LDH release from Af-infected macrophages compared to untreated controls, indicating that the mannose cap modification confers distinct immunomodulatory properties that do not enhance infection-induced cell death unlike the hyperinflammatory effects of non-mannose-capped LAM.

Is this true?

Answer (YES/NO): YES